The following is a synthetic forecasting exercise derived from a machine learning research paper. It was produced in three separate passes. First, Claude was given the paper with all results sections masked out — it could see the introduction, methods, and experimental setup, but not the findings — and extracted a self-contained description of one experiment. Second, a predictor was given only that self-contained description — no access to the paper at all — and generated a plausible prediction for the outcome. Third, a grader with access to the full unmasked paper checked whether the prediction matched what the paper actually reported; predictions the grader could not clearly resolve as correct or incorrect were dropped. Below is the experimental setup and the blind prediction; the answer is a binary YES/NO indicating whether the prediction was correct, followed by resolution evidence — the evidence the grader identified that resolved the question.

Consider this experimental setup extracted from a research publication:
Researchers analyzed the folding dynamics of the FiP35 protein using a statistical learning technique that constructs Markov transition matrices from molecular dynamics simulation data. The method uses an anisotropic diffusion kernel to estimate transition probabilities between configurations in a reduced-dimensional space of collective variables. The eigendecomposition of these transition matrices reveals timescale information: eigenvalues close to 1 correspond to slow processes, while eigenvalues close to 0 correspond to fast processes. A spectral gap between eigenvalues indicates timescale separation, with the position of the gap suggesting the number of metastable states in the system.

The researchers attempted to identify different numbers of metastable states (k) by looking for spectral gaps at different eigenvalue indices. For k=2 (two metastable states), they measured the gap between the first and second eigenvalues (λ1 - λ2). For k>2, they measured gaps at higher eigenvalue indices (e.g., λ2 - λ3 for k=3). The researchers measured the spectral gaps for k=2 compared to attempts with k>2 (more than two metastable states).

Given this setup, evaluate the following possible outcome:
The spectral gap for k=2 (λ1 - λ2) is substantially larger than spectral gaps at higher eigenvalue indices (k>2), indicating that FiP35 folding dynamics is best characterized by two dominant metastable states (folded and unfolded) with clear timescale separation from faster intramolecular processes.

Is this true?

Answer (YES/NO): YES